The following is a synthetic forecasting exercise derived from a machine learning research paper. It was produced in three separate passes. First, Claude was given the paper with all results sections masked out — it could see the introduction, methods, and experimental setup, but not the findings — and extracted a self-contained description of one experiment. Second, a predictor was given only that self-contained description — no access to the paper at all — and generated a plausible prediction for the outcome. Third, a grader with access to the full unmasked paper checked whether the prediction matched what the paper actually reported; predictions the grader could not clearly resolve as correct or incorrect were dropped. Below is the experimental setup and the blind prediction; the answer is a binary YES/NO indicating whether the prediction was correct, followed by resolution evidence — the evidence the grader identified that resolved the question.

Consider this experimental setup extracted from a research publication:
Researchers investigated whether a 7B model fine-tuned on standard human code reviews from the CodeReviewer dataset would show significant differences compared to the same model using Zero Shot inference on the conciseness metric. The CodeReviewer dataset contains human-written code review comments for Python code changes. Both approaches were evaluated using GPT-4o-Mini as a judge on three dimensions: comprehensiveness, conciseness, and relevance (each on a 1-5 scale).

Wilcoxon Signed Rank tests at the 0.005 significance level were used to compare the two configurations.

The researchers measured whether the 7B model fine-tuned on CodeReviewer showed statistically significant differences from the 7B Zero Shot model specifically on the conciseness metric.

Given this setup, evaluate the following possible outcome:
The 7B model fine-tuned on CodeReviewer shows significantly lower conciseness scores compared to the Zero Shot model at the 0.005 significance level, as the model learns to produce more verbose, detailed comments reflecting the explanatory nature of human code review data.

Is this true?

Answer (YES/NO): YES